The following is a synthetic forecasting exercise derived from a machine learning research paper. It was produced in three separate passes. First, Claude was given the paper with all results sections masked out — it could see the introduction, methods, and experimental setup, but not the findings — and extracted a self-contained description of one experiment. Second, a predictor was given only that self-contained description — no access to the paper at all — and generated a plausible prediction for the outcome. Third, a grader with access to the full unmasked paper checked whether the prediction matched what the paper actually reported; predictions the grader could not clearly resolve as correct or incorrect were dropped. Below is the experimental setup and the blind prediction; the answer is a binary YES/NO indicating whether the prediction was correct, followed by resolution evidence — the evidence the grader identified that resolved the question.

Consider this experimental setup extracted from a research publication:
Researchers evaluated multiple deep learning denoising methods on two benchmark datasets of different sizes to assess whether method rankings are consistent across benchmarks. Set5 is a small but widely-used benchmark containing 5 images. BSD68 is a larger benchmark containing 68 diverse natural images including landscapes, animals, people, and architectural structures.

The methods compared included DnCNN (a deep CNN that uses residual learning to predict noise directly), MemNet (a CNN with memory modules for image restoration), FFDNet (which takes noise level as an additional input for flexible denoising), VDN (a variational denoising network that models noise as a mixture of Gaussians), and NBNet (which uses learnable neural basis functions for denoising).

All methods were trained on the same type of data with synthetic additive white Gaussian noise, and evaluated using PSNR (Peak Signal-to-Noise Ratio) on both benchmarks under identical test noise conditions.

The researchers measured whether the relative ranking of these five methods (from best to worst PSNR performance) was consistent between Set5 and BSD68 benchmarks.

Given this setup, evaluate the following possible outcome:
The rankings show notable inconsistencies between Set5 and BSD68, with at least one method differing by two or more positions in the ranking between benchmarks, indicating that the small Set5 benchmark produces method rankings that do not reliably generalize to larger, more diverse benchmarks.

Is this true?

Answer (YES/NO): YES